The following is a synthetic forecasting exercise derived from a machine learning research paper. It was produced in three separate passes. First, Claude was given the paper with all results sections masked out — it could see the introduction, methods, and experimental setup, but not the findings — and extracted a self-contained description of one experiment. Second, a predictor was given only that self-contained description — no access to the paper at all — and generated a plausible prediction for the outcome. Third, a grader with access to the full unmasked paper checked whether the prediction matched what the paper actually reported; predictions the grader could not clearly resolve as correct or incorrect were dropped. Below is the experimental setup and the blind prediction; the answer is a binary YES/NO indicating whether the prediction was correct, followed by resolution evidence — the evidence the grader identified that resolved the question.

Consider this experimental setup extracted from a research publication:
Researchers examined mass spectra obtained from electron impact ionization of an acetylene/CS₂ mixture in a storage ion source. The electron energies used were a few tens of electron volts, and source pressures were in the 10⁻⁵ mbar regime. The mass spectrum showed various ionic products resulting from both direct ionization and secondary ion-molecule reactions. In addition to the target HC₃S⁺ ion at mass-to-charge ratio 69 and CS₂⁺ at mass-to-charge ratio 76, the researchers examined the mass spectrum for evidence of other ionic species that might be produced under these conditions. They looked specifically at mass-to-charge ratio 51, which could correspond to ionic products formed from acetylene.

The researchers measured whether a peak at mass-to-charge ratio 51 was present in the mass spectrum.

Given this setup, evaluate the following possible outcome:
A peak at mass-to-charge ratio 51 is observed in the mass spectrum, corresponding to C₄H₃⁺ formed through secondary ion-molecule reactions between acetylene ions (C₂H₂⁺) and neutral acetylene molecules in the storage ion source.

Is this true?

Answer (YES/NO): YES